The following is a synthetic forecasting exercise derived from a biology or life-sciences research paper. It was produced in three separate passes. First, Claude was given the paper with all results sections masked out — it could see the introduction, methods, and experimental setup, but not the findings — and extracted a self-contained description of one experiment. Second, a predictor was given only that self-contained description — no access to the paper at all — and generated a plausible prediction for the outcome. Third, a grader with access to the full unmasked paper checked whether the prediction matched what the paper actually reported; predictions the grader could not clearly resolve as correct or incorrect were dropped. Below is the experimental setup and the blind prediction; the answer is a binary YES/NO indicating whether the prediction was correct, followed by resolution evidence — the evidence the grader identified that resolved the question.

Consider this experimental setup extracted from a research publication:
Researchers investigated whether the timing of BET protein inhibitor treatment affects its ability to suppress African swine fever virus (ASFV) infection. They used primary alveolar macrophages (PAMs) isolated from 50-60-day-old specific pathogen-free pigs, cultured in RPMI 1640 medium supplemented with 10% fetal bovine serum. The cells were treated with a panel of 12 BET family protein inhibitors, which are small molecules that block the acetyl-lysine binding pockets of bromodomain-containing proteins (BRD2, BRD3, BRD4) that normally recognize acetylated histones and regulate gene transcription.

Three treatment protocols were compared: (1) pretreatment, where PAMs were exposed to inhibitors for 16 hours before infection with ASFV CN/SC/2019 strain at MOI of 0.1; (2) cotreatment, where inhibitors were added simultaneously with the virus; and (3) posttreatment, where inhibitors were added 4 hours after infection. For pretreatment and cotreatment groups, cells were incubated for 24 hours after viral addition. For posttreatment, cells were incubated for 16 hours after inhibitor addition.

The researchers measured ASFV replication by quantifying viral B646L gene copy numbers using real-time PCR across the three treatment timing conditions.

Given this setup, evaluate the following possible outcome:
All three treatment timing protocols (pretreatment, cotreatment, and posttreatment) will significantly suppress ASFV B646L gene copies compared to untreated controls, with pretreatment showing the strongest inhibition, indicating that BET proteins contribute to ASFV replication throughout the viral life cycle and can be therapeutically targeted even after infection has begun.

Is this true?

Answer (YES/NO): NO